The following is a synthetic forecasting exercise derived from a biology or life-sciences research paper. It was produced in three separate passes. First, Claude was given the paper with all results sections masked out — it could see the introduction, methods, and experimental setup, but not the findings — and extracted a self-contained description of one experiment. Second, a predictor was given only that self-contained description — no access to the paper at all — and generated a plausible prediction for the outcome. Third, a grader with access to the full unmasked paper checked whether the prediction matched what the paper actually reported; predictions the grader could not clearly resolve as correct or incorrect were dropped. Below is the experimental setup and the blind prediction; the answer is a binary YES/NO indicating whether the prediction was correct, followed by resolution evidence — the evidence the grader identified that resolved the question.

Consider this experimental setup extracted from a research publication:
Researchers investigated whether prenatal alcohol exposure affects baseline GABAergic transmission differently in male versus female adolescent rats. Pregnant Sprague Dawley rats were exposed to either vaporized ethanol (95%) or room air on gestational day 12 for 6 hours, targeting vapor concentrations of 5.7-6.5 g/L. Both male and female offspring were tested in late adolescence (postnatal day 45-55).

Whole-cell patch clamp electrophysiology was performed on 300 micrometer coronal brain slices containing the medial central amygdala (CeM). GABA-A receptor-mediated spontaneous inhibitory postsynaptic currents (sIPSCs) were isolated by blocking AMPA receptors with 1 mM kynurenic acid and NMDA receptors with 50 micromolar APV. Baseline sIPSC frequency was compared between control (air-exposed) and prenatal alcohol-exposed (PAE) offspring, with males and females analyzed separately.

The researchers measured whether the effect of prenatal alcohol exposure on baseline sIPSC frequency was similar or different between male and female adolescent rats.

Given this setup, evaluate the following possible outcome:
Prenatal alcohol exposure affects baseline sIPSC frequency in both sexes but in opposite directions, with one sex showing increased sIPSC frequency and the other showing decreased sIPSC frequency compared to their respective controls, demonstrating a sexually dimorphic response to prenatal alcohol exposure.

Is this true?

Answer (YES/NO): NO